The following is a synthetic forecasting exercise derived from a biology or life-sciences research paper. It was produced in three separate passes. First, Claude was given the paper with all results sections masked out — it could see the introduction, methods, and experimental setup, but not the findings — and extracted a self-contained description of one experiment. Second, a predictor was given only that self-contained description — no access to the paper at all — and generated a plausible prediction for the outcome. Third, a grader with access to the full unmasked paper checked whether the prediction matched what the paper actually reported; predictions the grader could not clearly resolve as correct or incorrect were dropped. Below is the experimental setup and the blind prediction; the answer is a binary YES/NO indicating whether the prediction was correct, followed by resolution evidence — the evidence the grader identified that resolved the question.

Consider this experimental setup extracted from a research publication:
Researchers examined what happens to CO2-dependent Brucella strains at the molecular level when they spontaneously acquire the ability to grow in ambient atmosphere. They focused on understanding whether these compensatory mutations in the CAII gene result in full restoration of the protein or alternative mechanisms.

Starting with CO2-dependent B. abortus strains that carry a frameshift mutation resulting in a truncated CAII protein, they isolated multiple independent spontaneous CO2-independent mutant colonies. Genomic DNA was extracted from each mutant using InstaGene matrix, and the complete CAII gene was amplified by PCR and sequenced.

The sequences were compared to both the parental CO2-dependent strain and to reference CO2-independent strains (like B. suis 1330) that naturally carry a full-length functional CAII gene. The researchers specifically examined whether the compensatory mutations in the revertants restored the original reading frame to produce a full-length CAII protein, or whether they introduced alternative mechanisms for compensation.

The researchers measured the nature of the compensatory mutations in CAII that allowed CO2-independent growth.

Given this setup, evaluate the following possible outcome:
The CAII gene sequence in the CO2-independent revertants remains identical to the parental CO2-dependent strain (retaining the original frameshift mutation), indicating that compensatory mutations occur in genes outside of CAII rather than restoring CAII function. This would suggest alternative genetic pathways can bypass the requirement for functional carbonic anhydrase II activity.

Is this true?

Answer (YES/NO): NO